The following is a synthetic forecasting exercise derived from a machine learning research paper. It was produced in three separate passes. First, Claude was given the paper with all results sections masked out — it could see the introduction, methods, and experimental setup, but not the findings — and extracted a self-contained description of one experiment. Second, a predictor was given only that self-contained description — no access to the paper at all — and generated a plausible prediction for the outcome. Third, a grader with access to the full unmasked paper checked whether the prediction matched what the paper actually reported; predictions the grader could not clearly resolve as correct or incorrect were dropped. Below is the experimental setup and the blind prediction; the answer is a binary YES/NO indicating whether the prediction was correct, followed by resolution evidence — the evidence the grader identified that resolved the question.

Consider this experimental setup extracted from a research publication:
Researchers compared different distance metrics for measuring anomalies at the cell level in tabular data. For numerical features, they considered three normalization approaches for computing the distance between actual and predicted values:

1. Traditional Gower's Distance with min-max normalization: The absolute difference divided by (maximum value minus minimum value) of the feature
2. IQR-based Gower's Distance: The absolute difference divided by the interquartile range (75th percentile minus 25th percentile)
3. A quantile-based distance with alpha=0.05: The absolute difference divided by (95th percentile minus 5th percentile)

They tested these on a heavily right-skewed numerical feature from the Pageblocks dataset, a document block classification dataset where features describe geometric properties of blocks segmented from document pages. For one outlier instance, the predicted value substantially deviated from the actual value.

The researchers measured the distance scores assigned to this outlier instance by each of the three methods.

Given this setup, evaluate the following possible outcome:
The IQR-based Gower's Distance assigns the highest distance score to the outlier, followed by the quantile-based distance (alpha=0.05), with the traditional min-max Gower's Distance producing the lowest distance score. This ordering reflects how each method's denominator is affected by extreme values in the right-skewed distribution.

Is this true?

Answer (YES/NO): YES